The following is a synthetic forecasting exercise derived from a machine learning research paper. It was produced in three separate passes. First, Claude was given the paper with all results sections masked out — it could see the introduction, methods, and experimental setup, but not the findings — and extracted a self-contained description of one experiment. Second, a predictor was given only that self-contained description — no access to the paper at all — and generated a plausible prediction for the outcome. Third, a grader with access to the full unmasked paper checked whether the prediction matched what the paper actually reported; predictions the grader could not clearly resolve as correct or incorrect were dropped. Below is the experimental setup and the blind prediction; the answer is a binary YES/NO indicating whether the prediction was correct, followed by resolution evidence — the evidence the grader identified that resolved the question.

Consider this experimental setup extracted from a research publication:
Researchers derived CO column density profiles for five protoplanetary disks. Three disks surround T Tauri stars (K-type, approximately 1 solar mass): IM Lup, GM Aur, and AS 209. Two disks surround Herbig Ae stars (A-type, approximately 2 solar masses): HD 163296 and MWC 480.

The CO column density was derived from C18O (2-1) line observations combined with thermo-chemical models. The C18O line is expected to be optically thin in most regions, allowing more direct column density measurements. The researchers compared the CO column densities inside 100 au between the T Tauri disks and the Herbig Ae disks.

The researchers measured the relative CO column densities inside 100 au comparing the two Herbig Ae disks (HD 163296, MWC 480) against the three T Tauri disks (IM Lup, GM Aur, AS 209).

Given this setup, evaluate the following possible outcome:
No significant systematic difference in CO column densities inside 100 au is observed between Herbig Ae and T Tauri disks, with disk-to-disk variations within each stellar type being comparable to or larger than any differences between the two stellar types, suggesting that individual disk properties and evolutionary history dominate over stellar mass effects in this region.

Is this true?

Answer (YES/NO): NO